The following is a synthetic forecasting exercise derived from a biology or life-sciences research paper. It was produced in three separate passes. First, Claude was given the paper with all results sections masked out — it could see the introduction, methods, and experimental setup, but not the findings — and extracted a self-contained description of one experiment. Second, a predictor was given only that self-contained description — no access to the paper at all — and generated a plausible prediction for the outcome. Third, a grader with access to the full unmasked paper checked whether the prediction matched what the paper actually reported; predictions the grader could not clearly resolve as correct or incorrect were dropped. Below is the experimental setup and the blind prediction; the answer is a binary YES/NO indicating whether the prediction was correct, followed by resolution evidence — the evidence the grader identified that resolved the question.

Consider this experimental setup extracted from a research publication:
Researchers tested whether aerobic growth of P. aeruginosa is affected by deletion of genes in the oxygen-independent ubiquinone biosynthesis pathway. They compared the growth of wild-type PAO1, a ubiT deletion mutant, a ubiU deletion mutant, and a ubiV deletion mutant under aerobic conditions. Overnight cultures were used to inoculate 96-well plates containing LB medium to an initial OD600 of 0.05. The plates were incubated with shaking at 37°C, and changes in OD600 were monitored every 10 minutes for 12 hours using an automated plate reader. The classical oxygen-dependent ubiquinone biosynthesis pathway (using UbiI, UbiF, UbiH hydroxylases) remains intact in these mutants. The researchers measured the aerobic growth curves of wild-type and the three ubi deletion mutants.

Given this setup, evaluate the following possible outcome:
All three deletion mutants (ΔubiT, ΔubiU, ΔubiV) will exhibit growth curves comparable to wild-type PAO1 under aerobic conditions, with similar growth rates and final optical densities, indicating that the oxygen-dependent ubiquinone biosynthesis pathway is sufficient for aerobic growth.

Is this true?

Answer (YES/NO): YES